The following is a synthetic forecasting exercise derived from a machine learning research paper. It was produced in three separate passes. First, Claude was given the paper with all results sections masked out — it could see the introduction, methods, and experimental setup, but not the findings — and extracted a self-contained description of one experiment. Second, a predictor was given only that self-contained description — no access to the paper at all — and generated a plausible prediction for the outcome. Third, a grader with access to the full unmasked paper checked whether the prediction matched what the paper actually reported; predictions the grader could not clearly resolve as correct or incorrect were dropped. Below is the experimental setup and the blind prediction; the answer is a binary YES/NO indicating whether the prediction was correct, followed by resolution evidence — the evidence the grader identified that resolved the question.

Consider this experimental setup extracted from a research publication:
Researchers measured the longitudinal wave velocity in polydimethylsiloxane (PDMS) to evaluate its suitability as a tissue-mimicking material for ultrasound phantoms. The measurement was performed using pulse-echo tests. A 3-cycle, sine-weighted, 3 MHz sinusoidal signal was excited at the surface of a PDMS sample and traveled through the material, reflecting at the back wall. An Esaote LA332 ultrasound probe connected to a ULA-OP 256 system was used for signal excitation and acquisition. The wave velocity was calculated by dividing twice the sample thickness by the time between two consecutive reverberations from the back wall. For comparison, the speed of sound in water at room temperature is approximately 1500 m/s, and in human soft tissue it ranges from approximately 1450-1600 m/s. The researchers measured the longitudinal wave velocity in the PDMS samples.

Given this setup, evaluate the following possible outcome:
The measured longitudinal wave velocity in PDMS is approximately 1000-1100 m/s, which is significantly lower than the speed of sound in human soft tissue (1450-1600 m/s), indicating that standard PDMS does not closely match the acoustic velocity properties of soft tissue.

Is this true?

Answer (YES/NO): YES